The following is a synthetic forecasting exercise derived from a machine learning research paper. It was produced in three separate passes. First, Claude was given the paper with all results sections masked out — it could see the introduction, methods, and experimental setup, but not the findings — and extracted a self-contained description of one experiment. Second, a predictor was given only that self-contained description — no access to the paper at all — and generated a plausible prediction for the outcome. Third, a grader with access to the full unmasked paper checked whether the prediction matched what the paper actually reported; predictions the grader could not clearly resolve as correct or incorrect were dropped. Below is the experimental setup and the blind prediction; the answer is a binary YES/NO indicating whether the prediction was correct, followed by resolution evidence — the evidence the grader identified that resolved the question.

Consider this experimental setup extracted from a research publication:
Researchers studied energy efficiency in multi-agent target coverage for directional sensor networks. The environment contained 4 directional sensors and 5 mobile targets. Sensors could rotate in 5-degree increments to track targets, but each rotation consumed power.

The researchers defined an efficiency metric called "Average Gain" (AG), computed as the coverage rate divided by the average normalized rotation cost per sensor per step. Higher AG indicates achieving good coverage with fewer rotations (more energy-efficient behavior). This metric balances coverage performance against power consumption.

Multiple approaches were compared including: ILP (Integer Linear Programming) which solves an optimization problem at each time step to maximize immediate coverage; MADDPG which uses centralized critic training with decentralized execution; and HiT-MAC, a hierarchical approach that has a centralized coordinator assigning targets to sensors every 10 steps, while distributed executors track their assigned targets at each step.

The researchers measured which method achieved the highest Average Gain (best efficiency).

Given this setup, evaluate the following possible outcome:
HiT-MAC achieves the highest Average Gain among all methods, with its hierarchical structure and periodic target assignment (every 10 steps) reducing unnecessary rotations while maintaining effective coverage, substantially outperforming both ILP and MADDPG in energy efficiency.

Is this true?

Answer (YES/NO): NO